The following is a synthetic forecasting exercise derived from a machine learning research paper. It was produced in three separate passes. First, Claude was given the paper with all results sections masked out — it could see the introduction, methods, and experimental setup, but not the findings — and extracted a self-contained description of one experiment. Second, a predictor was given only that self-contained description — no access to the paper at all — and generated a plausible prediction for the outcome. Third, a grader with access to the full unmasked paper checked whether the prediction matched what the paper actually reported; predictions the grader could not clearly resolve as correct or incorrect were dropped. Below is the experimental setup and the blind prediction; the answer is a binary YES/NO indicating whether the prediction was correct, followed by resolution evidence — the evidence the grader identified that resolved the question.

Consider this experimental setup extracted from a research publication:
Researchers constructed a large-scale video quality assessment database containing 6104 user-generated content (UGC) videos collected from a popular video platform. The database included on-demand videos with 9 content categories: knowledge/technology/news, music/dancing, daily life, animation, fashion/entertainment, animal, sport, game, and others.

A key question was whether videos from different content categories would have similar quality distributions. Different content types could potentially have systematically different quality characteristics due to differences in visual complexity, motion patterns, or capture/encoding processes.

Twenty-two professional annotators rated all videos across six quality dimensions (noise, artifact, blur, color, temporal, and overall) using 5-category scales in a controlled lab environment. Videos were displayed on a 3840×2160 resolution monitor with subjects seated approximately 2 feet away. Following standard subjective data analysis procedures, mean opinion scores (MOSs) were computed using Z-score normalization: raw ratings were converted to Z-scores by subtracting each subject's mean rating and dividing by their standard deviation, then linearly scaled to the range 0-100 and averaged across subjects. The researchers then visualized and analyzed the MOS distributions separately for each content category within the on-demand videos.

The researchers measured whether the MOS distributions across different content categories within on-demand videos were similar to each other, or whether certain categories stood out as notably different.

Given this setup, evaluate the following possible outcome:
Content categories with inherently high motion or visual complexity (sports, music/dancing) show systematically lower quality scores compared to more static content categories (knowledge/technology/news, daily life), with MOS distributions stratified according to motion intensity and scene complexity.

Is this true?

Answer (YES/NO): NO